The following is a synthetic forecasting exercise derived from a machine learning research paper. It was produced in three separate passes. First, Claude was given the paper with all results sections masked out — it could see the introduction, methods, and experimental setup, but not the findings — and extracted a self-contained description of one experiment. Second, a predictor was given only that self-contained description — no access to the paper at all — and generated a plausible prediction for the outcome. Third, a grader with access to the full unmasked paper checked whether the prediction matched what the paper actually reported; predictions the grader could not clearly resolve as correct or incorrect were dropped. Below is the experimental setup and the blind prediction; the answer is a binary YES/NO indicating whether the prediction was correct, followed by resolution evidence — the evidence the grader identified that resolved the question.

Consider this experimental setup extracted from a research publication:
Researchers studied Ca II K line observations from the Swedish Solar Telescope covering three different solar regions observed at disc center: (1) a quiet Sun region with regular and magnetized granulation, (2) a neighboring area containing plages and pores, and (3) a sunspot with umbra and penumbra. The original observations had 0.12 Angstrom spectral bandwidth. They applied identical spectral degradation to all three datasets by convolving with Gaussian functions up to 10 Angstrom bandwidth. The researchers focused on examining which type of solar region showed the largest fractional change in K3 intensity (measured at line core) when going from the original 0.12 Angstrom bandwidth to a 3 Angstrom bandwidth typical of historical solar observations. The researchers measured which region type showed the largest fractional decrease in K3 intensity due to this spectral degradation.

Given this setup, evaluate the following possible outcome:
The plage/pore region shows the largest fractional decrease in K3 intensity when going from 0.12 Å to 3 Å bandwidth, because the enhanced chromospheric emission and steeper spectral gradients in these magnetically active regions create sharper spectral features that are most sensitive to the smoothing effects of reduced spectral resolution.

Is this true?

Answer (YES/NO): NO